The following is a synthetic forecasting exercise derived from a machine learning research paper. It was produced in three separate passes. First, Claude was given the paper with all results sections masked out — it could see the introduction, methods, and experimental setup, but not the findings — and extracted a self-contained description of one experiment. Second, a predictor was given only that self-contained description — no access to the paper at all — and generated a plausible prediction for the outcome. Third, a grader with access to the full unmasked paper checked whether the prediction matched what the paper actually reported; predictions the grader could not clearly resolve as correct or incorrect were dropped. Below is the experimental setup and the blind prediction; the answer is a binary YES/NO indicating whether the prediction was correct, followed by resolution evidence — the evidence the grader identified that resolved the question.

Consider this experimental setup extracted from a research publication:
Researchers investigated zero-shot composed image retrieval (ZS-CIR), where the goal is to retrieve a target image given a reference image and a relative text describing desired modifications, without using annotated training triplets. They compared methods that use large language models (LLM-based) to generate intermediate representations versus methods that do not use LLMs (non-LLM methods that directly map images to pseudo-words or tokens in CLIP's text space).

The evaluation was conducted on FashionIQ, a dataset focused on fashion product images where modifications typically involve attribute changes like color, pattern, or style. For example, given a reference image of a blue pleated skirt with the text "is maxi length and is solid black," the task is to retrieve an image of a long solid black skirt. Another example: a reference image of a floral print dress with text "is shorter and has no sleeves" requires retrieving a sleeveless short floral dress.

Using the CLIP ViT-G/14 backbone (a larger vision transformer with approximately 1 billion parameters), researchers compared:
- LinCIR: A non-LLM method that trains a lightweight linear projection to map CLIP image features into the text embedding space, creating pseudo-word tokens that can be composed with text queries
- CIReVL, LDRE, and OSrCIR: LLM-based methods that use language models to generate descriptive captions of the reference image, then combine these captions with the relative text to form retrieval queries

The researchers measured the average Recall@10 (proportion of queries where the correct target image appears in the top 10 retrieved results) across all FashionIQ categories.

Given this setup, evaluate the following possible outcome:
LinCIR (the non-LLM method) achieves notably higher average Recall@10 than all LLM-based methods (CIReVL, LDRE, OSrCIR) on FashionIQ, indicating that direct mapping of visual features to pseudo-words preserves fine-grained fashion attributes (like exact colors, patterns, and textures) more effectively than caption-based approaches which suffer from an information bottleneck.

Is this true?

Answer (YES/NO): YES